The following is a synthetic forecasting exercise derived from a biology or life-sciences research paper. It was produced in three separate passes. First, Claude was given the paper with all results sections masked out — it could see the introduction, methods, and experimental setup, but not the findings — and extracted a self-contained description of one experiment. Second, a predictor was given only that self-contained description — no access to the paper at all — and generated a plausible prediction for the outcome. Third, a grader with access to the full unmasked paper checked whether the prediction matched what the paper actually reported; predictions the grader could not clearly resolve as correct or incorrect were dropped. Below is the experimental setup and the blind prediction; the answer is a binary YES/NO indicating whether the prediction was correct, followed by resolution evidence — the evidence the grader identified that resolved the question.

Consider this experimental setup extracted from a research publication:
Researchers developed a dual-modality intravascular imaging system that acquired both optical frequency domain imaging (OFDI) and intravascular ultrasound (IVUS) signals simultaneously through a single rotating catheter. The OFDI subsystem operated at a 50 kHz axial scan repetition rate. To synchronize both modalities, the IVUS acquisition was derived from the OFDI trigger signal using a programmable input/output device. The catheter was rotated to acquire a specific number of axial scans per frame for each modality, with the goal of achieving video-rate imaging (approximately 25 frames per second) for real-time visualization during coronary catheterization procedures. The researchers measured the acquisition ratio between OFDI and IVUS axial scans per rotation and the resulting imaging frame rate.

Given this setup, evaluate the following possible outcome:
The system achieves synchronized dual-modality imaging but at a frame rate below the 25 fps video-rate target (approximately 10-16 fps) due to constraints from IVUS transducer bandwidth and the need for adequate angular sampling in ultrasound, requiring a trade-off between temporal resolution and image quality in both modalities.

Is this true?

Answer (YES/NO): NO